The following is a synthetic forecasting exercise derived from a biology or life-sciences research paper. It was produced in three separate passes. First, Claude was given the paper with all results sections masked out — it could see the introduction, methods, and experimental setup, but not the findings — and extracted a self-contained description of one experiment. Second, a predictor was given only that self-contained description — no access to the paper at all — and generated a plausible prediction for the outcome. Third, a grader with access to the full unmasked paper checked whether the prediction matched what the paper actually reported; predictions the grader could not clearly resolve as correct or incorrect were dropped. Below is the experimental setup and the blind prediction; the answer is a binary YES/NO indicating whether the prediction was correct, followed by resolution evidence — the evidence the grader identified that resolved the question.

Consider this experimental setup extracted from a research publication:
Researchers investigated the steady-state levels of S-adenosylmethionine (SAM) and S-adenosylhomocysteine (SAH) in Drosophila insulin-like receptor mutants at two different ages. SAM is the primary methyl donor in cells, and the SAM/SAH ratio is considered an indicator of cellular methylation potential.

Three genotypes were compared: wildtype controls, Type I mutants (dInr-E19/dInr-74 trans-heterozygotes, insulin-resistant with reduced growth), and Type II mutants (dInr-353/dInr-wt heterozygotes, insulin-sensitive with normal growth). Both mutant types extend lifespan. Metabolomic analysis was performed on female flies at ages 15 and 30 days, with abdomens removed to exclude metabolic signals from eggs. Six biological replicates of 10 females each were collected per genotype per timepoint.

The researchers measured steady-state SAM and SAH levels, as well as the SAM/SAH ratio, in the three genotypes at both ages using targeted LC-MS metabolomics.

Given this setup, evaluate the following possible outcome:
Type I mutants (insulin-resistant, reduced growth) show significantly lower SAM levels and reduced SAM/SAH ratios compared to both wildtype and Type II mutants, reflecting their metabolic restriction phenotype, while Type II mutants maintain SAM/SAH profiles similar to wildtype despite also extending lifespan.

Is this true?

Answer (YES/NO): NO